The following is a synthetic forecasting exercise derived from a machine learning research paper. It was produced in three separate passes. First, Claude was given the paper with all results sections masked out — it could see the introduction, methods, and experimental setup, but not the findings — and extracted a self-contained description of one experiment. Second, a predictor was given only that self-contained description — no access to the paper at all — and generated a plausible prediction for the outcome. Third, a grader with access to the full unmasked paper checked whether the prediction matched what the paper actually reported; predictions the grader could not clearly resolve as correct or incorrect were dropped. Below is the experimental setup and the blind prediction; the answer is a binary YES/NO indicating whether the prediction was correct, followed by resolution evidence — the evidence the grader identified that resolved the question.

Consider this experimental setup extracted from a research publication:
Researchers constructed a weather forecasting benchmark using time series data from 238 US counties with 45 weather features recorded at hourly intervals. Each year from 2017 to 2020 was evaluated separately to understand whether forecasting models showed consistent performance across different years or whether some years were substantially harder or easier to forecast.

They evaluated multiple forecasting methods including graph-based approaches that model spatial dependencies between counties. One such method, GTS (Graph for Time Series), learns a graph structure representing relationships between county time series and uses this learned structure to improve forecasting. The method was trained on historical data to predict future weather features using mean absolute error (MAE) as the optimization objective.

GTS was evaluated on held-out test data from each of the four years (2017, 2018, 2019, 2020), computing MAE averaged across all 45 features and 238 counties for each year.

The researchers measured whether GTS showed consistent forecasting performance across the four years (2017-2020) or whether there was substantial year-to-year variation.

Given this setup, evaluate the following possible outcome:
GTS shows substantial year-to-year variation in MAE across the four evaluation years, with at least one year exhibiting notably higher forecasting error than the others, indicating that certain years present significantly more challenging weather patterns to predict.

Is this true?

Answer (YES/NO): NO